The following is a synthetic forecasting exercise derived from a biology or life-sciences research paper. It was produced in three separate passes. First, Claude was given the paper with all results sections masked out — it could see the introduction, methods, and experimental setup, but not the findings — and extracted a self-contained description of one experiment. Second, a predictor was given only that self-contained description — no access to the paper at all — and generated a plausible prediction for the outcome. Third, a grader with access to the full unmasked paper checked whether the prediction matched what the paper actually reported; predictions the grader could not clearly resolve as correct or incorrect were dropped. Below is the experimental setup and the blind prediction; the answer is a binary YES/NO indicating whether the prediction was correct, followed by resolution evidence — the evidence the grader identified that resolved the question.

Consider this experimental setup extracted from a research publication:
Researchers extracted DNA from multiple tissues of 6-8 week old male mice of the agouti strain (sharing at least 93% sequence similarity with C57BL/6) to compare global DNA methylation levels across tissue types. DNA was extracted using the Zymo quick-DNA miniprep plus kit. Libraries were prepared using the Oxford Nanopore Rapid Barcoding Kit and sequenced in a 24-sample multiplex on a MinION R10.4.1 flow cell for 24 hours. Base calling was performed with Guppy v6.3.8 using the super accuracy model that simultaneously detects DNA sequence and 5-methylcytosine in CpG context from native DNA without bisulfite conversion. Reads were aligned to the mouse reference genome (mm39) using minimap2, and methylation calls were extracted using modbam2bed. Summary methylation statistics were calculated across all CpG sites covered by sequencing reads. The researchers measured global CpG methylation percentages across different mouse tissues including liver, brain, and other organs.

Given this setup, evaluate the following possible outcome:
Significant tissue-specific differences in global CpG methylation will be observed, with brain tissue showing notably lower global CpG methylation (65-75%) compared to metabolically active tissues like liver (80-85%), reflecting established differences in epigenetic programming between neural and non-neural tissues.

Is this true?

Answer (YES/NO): NO